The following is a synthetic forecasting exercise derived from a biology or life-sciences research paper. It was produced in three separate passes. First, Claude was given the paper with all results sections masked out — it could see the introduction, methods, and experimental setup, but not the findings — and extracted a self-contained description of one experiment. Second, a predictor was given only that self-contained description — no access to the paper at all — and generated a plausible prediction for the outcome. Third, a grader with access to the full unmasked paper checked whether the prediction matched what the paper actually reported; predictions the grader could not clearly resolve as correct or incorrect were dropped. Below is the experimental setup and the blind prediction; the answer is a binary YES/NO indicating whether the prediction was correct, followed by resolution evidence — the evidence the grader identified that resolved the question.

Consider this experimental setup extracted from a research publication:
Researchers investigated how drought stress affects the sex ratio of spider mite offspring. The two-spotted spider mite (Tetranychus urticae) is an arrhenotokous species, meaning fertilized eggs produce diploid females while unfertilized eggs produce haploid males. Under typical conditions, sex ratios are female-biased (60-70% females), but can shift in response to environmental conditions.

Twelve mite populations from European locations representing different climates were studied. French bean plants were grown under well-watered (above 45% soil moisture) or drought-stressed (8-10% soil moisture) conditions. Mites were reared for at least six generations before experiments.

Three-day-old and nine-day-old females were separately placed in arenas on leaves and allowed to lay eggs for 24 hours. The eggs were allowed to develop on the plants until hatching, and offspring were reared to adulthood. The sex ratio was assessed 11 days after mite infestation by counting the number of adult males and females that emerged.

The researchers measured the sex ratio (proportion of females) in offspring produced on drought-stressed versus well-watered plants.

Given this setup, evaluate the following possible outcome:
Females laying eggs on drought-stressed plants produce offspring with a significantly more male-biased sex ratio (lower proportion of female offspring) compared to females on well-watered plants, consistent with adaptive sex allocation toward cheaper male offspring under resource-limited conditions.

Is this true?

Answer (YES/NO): NO